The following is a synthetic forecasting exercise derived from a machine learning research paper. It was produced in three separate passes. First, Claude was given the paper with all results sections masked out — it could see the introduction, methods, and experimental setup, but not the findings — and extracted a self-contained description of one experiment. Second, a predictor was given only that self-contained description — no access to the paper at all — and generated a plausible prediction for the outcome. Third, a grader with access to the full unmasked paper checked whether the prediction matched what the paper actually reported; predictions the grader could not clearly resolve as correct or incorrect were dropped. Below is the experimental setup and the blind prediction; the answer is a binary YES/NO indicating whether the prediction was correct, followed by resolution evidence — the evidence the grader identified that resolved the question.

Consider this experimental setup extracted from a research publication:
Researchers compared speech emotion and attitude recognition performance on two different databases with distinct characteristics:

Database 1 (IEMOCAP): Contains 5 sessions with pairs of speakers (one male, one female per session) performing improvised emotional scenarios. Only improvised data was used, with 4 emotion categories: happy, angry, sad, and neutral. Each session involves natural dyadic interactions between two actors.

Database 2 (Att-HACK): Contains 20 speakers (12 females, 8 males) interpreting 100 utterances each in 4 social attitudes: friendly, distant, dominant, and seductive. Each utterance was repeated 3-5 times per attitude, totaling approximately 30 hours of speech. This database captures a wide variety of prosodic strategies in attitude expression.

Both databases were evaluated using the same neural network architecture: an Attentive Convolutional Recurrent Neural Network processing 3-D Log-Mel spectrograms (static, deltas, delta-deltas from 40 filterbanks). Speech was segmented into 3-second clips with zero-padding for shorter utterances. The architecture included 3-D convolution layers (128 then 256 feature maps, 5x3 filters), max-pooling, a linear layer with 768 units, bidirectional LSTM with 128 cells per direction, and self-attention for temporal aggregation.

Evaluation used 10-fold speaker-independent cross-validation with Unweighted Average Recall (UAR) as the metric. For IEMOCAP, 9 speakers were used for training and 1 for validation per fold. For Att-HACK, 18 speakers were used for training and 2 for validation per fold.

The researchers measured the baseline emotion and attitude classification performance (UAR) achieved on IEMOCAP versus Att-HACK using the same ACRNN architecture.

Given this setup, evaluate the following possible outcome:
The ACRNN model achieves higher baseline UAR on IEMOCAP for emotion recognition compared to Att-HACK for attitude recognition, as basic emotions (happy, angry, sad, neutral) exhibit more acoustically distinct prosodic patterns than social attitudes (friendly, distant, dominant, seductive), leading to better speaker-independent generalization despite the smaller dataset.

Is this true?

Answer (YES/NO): YES